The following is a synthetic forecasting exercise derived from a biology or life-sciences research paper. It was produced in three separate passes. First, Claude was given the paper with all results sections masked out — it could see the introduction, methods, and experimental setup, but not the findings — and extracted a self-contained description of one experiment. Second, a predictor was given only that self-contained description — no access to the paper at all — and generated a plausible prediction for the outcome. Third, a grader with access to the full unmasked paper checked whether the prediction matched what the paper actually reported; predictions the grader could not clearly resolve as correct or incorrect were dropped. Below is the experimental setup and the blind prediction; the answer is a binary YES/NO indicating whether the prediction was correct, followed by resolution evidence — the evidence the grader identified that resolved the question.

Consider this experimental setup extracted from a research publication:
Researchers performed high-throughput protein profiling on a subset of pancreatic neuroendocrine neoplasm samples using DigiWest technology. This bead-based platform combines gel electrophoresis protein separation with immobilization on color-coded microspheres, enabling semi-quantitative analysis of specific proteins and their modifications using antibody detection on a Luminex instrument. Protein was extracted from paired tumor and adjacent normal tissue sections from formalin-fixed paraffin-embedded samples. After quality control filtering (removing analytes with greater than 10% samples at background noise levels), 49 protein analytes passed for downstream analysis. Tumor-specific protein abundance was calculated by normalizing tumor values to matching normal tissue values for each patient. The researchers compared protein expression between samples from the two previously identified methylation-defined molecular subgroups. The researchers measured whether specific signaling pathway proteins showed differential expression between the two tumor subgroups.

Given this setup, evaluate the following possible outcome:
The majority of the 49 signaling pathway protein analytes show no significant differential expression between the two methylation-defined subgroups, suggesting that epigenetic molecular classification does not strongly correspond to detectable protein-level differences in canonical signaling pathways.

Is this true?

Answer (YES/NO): NO